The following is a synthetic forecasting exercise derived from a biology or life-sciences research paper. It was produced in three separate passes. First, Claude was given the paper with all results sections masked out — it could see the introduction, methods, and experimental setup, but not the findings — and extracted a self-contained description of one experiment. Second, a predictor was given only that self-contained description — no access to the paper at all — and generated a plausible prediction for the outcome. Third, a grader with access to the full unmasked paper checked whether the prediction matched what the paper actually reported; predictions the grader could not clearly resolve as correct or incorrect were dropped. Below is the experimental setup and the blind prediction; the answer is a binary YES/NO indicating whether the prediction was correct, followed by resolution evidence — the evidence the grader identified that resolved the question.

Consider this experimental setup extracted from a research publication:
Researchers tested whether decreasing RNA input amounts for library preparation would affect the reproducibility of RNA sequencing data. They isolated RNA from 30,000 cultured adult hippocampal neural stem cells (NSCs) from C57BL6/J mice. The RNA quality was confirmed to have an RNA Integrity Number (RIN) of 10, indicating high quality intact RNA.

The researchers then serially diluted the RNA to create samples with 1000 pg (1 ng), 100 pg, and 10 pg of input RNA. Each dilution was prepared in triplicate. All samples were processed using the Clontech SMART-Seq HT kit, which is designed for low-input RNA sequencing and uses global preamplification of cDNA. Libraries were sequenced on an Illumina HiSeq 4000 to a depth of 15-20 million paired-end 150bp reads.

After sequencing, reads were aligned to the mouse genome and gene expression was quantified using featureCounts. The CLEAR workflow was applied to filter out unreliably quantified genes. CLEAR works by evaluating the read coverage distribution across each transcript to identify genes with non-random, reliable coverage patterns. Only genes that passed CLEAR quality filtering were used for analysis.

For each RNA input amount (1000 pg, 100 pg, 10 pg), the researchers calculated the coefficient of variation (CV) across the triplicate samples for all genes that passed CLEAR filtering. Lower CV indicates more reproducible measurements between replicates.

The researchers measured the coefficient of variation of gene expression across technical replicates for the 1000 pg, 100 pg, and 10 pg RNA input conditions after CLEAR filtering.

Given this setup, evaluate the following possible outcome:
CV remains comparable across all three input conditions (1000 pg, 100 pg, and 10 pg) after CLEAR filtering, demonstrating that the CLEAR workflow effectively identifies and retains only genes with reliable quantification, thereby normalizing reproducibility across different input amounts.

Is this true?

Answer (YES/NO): NO